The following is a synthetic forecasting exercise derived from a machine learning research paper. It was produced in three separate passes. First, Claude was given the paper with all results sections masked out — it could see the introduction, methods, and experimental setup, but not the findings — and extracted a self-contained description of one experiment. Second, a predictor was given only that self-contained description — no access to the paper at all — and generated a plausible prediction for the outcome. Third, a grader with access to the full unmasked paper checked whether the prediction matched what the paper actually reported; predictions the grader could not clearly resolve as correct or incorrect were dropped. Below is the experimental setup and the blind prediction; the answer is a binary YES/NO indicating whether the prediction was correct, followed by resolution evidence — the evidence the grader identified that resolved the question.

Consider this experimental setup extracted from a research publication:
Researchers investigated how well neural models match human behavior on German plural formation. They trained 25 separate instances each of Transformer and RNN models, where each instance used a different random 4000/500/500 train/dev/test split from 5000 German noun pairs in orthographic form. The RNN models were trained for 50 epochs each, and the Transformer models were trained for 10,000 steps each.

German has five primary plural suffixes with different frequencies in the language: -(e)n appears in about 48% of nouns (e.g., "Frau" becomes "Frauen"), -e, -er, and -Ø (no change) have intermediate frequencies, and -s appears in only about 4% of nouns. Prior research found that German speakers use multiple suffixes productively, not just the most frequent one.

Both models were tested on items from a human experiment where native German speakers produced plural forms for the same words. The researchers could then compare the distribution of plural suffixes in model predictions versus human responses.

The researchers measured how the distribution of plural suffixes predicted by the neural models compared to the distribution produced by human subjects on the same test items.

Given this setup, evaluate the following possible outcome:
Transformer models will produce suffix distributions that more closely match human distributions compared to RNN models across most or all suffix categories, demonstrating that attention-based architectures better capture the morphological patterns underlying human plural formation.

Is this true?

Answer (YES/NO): NO